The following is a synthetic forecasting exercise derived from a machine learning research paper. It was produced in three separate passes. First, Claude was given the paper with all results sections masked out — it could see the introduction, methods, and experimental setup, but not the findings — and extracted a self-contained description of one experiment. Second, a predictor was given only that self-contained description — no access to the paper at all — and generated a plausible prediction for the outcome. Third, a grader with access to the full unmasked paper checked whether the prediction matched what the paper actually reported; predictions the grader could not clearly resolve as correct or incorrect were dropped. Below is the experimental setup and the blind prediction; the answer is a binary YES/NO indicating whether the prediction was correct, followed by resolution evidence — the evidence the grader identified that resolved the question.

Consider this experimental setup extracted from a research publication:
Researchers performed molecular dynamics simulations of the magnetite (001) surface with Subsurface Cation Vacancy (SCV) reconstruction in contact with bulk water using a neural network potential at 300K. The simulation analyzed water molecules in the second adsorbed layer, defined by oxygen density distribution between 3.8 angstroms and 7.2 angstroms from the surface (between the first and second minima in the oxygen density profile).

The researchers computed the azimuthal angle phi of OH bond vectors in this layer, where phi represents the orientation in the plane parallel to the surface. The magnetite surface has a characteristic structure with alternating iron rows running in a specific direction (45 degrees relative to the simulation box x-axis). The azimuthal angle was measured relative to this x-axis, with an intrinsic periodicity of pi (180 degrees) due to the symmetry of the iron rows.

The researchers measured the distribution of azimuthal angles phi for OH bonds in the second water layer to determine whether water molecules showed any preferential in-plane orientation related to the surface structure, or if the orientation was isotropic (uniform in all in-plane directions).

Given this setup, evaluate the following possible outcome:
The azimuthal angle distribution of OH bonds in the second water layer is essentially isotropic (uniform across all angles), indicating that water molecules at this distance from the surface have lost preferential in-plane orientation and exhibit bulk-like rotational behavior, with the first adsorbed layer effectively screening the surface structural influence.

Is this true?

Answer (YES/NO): YES